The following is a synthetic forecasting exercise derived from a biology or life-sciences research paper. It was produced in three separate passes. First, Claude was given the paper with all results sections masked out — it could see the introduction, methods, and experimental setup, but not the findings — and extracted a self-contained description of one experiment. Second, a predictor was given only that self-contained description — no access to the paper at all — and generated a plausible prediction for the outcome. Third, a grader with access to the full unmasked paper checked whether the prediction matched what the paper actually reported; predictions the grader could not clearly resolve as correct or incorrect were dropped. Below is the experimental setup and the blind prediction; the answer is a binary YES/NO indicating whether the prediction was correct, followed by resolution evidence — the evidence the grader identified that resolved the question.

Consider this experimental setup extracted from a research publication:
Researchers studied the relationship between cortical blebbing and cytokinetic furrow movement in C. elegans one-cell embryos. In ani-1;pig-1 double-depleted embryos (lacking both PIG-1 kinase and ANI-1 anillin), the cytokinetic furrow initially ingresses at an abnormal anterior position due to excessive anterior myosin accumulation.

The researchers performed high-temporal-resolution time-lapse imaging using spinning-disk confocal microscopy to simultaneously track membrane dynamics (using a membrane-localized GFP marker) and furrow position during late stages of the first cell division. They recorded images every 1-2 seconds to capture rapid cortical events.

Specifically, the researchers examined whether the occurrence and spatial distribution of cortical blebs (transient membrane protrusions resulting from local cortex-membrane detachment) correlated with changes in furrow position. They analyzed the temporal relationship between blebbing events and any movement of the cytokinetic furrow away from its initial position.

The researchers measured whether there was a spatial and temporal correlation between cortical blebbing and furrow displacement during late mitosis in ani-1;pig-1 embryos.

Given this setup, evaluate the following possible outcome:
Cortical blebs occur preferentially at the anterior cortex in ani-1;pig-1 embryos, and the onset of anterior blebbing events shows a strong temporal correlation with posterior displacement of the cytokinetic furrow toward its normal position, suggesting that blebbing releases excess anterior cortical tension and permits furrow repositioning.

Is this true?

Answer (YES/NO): NO